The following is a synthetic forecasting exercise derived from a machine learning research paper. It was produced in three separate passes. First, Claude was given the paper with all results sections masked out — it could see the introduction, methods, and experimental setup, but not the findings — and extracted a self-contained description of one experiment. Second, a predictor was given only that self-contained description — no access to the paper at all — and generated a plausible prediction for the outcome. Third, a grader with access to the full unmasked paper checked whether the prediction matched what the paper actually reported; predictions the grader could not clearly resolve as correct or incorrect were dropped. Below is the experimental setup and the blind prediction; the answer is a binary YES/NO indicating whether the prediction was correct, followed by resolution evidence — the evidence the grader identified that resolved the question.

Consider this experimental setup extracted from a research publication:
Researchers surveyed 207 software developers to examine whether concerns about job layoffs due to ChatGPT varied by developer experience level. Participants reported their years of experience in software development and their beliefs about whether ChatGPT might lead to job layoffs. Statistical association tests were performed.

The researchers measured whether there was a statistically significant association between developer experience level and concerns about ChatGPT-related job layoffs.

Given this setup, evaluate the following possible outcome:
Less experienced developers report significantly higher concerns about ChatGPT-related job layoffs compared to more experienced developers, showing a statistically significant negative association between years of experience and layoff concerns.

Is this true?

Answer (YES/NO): NO